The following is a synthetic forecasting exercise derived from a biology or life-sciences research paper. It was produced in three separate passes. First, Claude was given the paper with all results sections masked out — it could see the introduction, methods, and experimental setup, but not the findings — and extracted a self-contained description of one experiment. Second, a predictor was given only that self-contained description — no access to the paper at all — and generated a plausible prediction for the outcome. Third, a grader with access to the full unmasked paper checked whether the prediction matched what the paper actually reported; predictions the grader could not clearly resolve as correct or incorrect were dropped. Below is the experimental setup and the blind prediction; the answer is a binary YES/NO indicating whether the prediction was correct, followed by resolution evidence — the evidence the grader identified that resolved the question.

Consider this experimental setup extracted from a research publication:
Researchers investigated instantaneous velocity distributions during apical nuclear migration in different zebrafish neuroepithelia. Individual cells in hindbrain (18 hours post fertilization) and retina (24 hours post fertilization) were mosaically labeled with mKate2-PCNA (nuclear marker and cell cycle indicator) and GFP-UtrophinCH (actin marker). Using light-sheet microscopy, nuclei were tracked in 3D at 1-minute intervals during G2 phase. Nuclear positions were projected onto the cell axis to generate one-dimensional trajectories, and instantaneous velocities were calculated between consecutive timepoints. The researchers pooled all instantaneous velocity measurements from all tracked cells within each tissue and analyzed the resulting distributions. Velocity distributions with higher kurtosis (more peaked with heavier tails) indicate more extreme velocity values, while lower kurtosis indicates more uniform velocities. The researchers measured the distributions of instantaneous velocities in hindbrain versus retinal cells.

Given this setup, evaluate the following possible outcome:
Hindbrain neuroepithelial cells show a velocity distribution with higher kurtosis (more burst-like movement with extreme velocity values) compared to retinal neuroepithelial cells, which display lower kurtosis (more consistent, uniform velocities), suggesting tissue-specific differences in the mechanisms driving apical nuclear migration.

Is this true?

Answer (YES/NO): NO